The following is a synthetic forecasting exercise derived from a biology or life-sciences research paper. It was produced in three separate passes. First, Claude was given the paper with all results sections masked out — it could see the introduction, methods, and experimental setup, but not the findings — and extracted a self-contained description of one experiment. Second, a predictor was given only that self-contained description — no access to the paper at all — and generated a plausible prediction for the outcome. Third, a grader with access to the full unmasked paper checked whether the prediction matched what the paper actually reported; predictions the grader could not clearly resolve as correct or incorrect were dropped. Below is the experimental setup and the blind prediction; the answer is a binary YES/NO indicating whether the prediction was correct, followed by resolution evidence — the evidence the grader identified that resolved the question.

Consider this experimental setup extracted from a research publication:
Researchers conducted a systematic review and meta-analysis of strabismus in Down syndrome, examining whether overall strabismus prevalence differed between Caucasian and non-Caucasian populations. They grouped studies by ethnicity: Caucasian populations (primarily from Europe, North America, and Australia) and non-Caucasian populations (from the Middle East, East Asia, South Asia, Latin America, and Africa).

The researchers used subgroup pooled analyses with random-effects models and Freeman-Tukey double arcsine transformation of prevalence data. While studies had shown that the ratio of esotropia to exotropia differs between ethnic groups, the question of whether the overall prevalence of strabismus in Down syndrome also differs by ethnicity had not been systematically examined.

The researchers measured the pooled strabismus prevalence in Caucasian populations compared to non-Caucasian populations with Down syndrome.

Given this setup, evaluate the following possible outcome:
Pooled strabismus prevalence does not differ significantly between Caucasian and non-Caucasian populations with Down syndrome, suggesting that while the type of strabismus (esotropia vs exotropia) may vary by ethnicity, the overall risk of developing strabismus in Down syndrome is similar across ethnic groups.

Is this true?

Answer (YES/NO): NO